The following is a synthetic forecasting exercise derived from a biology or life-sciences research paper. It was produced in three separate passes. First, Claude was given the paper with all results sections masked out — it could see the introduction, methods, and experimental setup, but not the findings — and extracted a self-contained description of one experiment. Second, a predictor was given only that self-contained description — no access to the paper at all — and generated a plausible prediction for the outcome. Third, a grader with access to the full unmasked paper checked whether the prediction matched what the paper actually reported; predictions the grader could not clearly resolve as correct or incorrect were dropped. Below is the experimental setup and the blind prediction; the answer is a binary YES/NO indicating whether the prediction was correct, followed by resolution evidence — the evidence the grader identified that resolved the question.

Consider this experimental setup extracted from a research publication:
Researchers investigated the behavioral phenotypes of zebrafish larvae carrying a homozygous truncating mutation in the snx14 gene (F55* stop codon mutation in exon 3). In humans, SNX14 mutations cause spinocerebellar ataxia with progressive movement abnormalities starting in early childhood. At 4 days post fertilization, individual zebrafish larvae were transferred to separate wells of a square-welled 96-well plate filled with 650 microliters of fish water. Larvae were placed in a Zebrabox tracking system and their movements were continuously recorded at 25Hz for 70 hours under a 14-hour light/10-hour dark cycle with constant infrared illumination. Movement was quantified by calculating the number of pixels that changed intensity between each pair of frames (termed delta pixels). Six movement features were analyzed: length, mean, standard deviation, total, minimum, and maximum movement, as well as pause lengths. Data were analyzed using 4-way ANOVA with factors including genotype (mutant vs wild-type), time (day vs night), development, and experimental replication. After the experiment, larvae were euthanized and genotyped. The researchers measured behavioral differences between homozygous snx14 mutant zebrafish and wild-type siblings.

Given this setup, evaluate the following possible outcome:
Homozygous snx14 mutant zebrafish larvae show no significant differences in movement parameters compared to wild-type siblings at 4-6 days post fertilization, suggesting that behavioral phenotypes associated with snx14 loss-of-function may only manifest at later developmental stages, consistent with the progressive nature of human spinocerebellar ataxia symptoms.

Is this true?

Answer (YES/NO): YES